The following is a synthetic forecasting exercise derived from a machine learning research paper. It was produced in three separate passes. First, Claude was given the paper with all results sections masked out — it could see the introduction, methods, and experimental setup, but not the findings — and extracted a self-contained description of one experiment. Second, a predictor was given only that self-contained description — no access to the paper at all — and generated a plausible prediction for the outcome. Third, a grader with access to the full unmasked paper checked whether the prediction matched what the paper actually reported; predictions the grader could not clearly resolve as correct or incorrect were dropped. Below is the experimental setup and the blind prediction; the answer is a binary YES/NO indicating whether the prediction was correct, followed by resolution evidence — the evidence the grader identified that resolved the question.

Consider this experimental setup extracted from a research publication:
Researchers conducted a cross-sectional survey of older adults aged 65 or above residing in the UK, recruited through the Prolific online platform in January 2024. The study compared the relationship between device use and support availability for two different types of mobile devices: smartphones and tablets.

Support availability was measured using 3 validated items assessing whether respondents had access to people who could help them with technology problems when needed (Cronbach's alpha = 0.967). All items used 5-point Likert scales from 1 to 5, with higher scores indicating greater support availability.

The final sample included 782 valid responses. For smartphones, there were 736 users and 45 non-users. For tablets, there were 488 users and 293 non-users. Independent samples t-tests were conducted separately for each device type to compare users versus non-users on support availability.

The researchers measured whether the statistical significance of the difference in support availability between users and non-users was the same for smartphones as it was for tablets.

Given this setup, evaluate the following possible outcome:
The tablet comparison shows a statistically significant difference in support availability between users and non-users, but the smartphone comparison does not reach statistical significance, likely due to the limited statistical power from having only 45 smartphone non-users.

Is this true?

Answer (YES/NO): YES